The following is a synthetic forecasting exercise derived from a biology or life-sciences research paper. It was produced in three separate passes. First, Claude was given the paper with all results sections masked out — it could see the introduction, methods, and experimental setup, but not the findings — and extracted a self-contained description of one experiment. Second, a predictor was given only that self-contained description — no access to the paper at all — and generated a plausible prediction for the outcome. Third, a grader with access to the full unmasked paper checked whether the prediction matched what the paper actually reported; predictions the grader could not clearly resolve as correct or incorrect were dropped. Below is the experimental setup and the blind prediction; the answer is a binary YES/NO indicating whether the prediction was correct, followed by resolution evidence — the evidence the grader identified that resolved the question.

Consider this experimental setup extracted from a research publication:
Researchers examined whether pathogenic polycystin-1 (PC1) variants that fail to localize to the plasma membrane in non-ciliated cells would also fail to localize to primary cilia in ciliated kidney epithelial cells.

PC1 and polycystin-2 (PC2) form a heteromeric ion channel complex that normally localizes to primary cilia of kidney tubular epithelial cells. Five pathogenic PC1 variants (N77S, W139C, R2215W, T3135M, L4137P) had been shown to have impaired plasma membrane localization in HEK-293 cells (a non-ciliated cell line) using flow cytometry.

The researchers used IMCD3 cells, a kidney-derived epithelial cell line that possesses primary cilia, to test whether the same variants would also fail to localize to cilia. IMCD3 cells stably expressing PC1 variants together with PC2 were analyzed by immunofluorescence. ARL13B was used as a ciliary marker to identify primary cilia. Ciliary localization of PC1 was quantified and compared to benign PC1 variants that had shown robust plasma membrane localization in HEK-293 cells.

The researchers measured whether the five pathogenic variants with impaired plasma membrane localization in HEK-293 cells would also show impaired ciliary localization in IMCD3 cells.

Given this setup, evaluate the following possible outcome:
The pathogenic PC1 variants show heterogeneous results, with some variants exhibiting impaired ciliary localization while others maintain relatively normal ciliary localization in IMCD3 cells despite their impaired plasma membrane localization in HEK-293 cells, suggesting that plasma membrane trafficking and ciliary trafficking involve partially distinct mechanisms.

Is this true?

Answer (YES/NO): NO